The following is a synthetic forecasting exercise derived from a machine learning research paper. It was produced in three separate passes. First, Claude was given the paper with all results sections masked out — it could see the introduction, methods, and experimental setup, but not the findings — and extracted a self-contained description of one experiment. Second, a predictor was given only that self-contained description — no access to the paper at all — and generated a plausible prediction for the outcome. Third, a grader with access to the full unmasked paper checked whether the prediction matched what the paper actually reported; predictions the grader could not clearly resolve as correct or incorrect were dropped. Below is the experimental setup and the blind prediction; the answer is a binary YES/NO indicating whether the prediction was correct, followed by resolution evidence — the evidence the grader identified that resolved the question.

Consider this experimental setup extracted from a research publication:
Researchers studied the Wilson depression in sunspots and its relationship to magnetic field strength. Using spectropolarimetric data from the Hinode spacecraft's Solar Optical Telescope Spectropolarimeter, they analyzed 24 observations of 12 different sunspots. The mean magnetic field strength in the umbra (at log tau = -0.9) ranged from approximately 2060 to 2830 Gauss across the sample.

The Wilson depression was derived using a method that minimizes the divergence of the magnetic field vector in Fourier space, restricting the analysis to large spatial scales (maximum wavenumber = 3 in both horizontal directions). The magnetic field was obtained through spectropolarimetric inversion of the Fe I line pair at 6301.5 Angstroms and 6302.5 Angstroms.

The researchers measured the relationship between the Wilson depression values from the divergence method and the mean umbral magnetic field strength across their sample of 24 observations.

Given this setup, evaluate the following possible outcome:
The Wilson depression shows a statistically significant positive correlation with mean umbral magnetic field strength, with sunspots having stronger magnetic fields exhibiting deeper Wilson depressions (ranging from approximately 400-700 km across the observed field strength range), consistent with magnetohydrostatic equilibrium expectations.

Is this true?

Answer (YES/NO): NO